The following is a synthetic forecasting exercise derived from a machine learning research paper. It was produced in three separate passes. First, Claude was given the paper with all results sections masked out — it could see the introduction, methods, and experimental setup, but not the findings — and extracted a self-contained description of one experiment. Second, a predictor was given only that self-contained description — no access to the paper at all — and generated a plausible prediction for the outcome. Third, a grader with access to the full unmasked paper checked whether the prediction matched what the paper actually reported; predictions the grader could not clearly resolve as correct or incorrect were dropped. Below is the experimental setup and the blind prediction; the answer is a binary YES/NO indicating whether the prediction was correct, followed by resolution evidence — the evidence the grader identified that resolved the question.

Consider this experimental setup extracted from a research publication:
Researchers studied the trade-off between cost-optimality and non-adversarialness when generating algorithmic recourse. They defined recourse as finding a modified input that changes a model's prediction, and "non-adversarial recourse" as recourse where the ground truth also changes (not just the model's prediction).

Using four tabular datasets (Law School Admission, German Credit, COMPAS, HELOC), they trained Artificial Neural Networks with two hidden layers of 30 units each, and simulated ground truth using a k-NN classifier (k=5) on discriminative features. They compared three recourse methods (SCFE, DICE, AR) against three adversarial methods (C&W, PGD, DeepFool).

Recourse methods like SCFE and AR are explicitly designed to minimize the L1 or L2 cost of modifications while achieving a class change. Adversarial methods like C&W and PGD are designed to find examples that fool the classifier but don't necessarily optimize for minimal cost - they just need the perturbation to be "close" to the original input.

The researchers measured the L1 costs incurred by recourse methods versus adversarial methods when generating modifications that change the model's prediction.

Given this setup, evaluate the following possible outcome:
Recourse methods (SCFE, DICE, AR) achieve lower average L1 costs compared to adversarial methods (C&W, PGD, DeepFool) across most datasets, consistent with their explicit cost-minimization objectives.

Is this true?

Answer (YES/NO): NO